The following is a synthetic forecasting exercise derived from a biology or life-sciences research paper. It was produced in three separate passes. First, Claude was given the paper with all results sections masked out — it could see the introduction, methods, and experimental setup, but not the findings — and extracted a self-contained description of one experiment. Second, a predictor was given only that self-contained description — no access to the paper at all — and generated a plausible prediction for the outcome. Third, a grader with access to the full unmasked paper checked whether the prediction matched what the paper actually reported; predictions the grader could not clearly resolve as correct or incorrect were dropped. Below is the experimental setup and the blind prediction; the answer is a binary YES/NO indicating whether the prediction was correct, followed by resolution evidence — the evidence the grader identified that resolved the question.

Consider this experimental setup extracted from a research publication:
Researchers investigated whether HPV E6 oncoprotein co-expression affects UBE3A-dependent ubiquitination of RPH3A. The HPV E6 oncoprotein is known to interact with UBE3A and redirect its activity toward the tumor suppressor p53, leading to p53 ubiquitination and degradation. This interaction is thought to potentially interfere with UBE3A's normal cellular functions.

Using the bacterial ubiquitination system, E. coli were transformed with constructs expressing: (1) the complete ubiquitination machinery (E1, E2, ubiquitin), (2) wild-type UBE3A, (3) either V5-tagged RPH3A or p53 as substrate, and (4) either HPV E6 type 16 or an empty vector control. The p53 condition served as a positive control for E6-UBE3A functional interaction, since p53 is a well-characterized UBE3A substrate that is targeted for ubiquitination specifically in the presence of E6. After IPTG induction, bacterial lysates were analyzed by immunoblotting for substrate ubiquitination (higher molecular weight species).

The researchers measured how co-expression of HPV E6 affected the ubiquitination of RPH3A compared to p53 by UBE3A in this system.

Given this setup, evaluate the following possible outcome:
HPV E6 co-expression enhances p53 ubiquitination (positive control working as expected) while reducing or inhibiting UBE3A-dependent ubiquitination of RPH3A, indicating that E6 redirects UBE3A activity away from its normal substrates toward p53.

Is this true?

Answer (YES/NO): NO